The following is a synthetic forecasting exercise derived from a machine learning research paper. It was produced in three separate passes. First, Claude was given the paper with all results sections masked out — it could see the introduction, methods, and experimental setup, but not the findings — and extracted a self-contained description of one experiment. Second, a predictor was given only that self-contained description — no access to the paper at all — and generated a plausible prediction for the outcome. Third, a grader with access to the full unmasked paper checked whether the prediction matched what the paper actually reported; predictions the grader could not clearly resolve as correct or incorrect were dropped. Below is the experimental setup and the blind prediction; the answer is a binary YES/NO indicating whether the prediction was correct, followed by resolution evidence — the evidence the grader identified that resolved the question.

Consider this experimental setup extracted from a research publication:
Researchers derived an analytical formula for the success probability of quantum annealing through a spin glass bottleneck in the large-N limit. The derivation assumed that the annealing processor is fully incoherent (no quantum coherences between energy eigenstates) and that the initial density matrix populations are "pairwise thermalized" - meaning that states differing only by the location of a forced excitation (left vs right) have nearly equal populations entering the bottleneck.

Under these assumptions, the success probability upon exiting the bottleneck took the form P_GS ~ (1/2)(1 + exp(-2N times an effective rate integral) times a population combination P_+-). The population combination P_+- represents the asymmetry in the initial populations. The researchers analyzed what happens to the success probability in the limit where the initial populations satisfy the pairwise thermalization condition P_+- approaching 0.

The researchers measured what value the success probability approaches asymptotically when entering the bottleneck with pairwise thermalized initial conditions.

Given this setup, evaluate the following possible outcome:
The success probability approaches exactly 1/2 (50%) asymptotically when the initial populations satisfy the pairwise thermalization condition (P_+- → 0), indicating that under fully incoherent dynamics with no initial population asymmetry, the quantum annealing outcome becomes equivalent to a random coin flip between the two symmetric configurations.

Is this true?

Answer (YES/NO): YES